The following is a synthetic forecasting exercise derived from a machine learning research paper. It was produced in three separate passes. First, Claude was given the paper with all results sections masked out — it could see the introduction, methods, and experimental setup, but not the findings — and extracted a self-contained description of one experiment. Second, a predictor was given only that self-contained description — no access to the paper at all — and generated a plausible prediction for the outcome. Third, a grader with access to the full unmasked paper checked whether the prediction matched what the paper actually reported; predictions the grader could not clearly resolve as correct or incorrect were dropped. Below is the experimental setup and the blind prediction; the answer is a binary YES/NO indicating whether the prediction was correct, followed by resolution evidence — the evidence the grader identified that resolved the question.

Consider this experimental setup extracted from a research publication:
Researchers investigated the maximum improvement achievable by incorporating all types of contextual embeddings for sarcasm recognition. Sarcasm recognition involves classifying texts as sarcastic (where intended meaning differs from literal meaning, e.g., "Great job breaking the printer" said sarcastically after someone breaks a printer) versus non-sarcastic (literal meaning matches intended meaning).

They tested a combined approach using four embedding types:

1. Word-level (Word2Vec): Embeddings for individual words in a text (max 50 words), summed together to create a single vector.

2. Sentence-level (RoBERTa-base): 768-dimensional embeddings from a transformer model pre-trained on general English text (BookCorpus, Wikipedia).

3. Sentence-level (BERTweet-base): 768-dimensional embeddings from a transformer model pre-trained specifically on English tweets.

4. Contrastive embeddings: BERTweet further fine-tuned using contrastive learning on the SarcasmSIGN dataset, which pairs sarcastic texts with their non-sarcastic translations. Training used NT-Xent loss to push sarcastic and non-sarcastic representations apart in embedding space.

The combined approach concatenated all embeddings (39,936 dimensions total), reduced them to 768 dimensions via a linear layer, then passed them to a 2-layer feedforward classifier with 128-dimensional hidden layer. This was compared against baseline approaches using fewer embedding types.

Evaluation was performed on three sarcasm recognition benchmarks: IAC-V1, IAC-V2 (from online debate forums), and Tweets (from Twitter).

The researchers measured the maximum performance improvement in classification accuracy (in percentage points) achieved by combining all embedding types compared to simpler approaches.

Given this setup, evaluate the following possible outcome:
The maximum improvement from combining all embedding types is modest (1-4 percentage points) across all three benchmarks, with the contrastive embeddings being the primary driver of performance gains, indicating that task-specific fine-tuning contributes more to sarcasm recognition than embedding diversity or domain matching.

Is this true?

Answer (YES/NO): NO